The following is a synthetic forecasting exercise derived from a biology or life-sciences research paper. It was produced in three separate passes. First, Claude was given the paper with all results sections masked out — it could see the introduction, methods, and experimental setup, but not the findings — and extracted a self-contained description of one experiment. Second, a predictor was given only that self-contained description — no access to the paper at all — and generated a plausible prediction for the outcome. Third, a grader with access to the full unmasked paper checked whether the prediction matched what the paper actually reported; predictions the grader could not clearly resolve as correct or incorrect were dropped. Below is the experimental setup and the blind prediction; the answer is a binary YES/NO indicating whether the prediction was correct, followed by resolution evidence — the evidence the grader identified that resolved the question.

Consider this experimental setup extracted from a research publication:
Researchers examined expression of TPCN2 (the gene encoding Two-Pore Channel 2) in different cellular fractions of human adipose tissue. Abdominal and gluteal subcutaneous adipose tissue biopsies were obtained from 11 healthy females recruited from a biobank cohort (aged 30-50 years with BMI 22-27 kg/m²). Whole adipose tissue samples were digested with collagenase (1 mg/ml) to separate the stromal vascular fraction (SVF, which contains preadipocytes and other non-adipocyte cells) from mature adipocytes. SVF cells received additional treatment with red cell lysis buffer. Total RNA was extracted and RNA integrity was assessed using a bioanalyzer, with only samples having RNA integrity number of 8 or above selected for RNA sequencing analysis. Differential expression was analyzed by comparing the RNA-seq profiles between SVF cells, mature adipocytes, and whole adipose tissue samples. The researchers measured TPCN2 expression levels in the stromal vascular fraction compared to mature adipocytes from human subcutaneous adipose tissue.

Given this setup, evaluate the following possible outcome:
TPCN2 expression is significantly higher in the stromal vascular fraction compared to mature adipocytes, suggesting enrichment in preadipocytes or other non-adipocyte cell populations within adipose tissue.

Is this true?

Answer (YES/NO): YES